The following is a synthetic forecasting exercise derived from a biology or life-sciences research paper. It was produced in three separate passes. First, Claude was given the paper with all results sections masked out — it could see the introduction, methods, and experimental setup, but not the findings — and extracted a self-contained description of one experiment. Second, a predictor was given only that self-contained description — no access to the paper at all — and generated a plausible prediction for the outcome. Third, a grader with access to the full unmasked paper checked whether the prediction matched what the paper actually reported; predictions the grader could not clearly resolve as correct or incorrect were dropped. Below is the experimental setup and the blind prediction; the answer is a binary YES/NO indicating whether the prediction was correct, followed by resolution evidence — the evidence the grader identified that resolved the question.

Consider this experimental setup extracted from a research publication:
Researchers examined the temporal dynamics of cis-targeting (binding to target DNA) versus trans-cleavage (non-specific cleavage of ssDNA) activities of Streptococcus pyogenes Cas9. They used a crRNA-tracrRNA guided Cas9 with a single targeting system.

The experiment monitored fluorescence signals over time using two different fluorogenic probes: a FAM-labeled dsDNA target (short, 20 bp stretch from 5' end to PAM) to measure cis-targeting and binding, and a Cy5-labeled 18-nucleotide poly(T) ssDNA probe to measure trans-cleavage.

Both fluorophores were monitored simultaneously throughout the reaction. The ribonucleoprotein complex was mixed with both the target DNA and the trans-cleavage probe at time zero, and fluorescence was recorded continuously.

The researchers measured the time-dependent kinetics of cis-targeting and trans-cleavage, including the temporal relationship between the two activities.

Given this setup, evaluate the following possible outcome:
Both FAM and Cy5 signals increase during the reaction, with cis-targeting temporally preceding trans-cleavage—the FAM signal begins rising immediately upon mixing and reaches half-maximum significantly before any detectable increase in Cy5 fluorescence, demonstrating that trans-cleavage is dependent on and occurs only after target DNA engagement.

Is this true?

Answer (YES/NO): YES